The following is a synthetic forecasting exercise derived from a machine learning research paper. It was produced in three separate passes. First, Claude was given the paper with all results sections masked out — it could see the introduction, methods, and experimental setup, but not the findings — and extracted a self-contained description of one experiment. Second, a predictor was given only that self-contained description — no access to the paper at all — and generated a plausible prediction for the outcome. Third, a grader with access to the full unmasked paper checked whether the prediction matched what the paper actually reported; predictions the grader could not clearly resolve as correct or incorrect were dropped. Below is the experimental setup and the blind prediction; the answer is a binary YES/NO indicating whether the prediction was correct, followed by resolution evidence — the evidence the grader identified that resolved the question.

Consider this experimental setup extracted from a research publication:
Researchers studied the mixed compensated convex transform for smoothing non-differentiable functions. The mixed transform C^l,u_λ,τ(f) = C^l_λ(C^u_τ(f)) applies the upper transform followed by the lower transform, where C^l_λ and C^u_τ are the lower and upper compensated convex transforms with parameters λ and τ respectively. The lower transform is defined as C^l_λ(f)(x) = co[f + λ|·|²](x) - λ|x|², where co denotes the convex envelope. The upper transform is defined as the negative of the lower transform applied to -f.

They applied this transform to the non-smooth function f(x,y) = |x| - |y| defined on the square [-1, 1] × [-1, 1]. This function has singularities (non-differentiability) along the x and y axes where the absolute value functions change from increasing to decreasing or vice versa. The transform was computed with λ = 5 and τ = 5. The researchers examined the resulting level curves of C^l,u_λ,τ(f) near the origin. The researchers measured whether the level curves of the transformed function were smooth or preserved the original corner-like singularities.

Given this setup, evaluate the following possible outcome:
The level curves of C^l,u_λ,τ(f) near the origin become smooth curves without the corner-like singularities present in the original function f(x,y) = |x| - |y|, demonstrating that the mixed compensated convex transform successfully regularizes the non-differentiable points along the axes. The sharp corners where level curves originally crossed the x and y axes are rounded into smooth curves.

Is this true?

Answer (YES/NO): YES